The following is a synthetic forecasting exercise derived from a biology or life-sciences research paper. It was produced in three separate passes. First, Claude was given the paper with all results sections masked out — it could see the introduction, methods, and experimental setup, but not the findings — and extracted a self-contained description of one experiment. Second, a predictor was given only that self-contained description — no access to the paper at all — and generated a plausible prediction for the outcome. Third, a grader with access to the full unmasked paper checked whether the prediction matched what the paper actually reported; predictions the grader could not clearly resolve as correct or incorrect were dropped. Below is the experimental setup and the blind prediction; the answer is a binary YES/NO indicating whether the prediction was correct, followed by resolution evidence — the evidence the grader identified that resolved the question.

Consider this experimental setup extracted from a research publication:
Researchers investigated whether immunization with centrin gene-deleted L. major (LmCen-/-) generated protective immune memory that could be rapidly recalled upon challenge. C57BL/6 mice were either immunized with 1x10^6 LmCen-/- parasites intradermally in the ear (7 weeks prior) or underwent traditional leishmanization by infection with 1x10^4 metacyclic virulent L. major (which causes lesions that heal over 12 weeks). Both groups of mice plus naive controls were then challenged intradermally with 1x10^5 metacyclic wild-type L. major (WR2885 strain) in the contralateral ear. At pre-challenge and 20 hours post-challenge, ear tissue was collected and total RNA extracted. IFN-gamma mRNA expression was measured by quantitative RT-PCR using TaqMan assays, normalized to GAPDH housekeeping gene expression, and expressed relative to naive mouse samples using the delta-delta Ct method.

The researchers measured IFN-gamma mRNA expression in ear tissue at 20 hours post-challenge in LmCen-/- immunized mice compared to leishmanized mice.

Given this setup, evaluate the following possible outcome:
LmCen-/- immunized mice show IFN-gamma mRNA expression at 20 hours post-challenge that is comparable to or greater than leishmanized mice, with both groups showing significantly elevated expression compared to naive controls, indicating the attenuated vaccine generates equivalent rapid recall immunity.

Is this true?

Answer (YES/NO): YES